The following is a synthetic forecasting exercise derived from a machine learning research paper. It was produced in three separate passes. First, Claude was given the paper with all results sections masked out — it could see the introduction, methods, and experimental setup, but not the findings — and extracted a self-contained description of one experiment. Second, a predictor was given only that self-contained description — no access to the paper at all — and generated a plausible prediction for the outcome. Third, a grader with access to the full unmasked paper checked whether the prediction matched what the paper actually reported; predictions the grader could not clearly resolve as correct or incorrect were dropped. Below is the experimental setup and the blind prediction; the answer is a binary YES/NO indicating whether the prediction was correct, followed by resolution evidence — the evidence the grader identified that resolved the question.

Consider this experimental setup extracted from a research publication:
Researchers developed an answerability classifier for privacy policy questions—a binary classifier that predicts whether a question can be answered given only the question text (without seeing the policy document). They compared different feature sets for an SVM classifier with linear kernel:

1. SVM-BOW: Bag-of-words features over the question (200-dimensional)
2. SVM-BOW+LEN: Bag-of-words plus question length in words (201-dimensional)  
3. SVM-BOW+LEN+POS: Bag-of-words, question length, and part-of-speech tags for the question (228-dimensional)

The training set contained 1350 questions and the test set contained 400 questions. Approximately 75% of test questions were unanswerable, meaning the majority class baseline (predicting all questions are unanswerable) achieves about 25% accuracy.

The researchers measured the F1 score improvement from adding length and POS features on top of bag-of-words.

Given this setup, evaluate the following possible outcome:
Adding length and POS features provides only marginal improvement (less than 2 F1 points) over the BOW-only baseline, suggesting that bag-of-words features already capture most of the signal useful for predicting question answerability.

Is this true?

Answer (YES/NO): YES